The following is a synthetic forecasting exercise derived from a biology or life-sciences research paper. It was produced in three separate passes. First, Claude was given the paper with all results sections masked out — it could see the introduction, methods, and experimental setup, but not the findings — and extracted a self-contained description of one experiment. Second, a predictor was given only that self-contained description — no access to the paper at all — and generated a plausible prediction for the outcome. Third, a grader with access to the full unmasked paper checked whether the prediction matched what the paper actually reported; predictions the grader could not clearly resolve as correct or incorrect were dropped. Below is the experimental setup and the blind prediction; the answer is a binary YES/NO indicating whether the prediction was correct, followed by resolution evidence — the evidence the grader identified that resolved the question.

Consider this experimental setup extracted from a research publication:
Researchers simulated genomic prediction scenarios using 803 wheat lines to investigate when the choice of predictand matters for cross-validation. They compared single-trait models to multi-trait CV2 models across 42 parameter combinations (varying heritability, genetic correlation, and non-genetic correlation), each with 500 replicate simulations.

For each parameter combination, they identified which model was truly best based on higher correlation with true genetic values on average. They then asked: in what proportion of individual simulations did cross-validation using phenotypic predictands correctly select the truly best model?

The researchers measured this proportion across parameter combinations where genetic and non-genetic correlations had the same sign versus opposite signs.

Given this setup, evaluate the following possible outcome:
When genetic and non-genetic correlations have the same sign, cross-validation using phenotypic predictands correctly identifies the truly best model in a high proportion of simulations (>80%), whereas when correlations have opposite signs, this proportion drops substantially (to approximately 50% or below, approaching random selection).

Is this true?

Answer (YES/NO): NO